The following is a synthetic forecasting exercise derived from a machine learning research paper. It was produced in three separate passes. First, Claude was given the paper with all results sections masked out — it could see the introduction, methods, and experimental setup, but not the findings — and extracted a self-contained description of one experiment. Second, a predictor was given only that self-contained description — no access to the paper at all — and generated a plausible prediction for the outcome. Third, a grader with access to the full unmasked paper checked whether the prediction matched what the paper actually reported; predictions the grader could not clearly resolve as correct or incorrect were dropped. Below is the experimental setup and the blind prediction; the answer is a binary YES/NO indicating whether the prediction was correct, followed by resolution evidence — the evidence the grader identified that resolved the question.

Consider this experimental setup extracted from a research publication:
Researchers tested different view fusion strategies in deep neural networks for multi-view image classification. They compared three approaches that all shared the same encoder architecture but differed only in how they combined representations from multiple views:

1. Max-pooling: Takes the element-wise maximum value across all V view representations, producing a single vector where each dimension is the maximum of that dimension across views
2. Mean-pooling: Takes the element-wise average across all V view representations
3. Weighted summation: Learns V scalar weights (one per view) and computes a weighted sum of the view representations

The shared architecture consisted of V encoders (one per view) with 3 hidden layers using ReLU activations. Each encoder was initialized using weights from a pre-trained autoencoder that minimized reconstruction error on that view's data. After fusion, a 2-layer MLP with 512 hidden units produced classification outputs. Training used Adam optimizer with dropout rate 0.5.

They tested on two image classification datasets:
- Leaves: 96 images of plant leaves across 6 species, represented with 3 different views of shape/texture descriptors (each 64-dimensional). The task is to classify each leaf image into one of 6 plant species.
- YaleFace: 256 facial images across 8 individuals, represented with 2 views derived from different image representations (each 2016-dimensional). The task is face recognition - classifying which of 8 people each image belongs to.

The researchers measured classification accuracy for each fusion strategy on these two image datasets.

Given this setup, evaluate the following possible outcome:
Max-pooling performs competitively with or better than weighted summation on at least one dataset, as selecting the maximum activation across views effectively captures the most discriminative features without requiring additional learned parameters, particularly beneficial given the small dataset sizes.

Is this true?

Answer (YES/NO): YES